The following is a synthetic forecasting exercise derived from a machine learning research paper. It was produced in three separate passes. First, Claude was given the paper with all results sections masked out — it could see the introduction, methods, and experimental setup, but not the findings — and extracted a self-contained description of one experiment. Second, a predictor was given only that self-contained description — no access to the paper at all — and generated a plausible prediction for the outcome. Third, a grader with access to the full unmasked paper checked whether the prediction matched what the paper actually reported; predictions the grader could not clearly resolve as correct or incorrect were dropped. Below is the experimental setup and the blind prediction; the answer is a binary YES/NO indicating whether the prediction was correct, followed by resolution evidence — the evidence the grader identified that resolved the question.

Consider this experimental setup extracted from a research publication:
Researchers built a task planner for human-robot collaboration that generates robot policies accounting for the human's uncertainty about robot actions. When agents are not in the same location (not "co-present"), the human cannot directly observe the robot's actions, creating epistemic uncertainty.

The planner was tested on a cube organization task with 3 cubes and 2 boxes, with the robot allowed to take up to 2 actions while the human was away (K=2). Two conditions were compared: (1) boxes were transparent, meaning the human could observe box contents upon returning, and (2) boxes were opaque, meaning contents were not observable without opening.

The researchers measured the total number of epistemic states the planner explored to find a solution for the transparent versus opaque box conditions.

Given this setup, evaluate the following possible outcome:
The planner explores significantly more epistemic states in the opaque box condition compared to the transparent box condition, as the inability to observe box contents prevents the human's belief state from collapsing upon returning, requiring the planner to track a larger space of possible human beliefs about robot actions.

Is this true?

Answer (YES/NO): NO